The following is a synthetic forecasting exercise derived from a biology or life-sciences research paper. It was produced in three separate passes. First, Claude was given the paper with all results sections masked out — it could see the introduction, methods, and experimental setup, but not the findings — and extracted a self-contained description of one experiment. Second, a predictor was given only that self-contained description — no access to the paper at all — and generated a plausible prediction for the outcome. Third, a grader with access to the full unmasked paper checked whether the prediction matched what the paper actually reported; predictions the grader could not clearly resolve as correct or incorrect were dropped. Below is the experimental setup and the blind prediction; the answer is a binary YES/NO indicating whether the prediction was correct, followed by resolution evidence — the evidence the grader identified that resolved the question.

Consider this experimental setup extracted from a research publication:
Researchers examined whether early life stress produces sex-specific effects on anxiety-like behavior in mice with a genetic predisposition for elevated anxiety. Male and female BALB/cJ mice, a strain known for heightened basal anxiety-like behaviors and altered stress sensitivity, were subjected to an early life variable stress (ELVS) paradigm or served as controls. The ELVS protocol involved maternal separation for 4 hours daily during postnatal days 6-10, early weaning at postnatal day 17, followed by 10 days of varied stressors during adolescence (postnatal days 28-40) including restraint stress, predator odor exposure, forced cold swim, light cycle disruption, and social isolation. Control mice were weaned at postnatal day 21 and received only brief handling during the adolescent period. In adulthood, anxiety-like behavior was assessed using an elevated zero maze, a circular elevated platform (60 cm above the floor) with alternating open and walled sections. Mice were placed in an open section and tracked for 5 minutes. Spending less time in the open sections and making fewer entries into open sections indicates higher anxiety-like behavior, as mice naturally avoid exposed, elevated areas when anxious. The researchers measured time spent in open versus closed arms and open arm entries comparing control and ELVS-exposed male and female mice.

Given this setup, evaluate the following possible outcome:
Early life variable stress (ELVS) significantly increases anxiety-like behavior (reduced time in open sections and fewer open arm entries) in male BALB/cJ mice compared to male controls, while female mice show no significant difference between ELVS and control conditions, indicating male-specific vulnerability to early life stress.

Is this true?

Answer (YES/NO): NO